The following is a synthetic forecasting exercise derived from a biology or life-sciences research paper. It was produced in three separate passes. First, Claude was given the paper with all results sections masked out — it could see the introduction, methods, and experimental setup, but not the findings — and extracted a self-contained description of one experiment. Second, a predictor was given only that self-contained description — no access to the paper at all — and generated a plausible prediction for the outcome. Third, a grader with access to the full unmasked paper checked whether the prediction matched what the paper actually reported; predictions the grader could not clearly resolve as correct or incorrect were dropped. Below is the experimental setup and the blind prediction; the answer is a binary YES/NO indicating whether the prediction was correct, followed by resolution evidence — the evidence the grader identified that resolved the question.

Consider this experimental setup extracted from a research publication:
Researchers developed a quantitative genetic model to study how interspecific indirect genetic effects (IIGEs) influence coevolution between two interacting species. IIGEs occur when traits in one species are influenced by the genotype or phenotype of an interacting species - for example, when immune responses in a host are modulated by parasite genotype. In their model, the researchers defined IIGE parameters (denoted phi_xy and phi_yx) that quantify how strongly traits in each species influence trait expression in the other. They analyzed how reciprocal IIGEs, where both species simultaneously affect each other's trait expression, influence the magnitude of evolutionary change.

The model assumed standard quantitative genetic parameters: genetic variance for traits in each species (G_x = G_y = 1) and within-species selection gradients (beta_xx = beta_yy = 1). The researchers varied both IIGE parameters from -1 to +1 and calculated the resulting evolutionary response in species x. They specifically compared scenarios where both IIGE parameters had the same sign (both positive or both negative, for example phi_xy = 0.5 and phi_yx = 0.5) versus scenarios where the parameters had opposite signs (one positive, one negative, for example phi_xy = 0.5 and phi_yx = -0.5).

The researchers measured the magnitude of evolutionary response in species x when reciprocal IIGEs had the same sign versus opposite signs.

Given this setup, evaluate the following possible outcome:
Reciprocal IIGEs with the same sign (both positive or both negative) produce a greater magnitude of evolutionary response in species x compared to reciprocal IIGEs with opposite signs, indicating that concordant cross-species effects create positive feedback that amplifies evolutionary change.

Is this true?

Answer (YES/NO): YES